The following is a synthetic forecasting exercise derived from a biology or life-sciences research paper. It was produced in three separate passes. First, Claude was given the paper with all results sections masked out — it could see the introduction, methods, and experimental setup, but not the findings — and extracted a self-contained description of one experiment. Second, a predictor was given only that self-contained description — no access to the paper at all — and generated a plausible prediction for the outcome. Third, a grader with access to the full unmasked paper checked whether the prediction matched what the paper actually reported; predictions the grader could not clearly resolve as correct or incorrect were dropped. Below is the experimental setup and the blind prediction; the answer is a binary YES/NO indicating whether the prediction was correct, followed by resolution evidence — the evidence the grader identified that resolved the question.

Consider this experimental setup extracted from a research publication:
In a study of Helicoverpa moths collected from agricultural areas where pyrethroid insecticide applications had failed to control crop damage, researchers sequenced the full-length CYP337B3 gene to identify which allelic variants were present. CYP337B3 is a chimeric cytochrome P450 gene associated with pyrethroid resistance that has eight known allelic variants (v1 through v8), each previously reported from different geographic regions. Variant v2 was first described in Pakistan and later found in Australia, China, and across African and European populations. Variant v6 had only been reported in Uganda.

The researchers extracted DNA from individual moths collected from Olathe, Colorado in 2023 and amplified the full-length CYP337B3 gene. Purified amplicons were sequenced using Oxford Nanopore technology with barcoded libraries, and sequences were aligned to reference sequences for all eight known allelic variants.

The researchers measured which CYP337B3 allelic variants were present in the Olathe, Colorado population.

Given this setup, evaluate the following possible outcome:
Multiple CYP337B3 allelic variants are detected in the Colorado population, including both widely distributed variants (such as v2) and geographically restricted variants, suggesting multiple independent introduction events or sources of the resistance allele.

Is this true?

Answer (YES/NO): YES